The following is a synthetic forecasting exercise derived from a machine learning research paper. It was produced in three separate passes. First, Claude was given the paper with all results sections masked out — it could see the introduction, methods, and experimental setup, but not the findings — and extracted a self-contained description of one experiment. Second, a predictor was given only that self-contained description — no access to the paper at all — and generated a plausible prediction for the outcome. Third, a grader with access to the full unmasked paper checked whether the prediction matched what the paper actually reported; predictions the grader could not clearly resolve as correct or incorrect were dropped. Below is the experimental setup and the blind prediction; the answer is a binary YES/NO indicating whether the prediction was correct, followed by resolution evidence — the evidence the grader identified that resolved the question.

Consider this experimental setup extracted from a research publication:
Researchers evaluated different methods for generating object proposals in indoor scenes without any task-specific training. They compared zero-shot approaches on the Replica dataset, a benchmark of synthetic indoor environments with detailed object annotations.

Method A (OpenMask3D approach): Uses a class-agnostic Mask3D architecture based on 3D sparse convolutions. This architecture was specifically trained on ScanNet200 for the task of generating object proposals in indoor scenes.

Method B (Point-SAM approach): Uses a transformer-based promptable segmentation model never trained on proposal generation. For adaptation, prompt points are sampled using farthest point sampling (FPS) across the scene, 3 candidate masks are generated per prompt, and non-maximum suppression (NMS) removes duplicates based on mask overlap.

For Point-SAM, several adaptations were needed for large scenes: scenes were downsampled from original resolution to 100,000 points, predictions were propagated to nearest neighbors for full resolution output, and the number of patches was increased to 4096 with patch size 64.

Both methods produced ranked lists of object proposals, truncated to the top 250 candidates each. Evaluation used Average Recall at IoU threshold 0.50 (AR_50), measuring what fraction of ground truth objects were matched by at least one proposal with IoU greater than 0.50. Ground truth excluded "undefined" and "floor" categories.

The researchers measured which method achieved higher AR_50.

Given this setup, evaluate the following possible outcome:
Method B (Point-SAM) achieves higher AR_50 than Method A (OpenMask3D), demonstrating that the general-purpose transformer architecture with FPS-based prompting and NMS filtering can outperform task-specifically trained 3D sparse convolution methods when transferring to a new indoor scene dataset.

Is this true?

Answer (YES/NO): NO